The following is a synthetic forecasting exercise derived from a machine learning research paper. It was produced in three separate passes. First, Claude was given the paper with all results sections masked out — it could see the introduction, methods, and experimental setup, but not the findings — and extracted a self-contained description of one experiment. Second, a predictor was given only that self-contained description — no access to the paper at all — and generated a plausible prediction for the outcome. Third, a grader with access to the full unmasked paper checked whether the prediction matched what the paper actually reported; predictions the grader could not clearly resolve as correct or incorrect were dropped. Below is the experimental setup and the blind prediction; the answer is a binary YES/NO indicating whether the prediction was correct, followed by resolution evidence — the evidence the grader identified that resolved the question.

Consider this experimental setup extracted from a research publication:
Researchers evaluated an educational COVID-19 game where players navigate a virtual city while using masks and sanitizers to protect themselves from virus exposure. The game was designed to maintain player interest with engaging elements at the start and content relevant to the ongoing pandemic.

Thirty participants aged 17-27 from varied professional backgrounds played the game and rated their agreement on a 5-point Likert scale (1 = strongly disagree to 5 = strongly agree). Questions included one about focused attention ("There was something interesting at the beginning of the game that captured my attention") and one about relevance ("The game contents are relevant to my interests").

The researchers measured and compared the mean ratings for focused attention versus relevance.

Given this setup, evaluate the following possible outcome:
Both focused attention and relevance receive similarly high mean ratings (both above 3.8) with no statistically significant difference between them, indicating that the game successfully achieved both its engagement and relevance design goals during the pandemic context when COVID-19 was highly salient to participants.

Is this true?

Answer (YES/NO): NO